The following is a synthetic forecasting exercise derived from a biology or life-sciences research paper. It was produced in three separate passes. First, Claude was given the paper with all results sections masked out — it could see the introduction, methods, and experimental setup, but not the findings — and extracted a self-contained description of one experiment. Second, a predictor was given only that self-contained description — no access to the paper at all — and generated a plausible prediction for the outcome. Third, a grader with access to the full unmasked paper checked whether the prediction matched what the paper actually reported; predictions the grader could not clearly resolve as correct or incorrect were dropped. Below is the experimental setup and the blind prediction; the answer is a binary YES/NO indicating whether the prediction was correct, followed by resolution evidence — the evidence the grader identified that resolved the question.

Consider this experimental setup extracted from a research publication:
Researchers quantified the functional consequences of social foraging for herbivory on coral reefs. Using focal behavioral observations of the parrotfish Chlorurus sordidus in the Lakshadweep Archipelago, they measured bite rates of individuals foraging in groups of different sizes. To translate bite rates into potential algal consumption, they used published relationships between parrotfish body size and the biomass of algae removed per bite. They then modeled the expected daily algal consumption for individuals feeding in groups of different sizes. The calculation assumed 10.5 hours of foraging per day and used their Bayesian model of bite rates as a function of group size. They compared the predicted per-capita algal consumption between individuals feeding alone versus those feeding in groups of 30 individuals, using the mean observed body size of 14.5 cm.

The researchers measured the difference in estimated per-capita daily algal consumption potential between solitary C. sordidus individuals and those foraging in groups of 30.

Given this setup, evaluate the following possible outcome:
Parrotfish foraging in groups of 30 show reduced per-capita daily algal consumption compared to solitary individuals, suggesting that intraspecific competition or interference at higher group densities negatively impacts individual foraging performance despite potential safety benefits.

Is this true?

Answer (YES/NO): NO